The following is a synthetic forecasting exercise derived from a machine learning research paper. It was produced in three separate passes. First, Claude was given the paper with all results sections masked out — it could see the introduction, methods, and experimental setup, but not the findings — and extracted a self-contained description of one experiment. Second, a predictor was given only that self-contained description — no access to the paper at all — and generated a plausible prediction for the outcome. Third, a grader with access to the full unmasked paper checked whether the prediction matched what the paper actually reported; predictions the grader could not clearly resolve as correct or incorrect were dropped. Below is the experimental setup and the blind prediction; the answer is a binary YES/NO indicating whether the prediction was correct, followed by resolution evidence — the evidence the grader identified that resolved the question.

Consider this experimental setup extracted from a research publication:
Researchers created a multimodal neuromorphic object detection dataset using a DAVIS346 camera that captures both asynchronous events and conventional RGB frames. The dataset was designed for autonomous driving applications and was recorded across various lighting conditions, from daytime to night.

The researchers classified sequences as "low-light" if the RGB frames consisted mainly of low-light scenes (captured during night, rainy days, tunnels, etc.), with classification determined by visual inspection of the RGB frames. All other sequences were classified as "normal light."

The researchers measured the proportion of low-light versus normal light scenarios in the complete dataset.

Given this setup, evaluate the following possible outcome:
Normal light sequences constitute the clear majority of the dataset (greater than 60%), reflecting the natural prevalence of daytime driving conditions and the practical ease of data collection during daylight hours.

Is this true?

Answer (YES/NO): YES